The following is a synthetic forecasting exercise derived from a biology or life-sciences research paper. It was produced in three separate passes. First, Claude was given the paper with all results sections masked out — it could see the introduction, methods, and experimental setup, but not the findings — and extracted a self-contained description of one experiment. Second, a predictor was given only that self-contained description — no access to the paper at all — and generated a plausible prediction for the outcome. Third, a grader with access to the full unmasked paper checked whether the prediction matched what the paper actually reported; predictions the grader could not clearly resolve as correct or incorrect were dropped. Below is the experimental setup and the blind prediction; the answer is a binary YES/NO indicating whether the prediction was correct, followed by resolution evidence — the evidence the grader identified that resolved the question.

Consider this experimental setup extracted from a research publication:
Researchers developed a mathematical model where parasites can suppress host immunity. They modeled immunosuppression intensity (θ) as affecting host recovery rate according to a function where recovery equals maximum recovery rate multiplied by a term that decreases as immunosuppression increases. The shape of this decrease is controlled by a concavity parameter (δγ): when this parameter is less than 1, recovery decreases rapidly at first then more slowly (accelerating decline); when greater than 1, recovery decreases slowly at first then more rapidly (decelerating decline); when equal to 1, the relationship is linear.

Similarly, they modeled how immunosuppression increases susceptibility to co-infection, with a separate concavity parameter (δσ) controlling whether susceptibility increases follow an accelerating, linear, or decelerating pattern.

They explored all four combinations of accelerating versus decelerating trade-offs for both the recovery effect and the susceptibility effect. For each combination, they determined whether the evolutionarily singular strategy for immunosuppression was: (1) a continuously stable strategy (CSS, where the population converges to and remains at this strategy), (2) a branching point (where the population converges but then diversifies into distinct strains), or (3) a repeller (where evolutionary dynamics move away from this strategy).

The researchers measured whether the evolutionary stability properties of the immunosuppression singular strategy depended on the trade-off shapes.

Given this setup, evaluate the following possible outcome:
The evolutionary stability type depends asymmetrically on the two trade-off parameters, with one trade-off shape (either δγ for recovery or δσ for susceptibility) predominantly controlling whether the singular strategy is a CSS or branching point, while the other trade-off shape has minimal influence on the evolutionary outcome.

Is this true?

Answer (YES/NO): NO